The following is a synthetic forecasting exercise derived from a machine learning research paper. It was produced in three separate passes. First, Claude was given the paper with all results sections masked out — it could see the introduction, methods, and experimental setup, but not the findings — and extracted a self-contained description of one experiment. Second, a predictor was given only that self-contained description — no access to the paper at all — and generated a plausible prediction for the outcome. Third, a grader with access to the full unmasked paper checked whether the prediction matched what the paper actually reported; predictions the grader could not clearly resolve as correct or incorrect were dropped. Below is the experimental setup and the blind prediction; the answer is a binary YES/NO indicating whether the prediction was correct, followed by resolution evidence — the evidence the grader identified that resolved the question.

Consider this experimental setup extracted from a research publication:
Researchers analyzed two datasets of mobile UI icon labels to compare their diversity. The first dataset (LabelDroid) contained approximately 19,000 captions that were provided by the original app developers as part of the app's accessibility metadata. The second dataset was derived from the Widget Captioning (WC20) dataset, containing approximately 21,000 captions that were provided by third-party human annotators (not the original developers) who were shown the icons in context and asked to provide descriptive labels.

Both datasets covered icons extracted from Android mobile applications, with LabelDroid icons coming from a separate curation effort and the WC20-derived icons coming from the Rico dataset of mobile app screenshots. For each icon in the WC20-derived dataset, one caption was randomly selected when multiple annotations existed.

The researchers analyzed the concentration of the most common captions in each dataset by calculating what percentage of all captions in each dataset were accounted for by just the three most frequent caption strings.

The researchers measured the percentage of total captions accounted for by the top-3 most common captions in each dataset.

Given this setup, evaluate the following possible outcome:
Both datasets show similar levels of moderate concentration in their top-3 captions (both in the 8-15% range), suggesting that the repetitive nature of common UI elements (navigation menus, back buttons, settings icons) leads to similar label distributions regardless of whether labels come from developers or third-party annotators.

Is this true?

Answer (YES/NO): NO